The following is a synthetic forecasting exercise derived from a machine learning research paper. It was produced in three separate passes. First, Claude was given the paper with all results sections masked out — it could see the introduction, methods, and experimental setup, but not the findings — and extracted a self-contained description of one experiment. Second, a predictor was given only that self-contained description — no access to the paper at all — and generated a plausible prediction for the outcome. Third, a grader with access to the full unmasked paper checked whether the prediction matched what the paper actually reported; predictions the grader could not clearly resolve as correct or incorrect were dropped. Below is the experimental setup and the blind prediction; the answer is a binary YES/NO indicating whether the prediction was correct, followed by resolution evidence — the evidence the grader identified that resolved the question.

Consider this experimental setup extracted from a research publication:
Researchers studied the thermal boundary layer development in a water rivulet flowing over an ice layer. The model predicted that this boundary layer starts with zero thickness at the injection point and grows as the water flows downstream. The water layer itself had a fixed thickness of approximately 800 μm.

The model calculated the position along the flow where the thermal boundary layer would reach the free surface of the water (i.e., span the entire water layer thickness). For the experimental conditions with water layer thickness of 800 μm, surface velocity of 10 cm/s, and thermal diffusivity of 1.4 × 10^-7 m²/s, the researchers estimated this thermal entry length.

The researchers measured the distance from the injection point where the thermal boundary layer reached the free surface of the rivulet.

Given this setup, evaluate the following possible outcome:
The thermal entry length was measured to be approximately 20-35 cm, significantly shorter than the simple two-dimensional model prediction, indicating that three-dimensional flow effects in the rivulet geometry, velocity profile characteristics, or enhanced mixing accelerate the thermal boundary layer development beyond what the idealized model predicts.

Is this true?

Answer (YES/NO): NO